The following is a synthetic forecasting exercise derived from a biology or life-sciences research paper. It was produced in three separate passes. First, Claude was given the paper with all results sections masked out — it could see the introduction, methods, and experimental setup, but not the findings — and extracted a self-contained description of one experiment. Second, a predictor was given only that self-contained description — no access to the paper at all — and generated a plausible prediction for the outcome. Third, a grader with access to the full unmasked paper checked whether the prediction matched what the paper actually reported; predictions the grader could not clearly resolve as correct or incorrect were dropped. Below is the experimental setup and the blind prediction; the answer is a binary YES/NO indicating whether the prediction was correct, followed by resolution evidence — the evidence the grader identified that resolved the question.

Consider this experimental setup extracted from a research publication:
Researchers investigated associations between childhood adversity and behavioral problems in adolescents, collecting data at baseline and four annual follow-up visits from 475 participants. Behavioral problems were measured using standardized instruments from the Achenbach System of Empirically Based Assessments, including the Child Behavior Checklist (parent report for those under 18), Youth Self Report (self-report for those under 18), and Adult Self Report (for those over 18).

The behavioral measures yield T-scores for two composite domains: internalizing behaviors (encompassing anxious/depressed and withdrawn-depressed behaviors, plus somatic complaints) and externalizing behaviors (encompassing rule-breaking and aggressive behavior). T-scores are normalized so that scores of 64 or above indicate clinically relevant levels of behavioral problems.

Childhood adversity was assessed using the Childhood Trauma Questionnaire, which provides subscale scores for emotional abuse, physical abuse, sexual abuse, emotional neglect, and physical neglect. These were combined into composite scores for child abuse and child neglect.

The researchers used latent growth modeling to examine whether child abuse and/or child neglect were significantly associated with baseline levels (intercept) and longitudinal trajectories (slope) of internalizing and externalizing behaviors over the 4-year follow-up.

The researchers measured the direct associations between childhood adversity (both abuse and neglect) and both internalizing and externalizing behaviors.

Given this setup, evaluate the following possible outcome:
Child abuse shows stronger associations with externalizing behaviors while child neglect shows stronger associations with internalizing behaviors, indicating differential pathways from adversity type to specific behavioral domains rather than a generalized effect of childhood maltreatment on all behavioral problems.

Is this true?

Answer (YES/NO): NO